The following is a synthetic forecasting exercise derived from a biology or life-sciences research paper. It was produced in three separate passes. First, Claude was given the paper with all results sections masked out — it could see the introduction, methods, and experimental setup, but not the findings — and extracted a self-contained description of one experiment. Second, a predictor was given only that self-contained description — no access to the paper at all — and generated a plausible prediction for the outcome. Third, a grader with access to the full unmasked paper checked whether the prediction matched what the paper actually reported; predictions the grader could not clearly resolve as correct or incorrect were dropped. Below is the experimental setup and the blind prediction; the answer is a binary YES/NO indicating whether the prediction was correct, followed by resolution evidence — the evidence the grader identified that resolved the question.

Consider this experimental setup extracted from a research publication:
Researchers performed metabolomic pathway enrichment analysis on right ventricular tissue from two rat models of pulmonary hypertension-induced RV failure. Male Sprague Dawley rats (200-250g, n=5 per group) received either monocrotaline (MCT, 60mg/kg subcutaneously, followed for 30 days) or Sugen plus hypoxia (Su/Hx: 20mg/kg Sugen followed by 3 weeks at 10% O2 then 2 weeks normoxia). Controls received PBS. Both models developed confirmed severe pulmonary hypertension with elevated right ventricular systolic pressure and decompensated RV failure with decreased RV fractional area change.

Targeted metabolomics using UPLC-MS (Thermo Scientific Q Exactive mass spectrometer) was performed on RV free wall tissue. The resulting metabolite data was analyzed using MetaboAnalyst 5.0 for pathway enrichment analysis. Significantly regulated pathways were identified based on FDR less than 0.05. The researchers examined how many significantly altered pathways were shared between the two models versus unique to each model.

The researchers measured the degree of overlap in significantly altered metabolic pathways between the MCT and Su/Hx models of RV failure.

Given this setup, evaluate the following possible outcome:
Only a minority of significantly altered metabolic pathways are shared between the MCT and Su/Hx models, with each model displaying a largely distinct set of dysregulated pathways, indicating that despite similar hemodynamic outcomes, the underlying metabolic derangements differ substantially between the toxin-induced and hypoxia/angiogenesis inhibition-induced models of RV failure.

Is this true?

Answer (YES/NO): NO